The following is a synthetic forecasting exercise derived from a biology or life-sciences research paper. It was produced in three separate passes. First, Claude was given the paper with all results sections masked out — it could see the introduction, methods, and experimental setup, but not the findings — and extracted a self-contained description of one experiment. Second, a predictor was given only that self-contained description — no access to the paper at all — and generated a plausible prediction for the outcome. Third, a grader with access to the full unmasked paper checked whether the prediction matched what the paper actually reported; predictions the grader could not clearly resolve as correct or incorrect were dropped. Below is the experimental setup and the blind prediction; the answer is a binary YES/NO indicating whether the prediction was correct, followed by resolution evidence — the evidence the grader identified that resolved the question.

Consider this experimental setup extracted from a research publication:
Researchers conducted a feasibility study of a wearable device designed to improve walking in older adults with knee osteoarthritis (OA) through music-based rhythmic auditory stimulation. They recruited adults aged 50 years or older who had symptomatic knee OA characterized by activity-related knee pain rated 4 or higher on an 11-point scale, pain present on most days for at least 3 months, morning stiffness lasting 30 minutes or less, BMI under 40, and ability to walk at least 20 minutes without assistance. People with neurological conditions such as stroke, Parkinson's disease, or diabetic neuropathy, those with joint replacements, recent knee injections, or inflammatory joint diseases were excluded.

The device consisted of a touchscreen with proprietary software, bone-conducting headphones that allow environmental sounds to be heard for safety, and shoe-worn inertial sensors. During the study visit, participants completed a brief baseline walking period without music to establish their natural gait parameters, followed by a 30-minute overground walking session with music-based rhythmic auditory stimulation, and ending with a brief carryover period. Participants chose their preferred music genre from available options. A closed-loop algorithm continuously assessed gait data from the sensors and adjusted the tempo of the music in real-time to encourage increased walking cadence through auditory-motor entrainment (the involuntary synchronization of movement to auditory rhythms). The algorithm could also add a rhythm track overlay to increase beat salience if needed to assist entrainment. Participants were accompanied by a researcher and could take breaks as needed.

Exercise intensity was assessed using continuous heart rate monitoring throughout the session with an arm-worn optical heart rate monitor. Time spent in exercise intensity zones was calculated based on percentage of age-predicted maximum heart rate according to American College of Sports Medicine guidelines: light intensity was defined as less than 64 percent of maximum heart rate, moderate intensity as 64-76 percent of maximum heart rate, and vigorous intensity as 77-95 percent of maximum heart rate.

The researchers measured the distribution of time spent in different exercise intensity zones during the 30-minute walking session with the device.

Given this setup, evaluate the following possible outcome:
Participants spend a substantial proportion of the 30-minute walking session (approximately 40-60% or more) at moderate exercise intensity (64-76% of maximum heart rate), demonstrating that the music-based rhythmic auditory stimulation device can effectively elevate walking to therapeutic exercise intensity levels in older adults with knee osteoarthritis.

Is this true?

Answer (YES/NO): NO